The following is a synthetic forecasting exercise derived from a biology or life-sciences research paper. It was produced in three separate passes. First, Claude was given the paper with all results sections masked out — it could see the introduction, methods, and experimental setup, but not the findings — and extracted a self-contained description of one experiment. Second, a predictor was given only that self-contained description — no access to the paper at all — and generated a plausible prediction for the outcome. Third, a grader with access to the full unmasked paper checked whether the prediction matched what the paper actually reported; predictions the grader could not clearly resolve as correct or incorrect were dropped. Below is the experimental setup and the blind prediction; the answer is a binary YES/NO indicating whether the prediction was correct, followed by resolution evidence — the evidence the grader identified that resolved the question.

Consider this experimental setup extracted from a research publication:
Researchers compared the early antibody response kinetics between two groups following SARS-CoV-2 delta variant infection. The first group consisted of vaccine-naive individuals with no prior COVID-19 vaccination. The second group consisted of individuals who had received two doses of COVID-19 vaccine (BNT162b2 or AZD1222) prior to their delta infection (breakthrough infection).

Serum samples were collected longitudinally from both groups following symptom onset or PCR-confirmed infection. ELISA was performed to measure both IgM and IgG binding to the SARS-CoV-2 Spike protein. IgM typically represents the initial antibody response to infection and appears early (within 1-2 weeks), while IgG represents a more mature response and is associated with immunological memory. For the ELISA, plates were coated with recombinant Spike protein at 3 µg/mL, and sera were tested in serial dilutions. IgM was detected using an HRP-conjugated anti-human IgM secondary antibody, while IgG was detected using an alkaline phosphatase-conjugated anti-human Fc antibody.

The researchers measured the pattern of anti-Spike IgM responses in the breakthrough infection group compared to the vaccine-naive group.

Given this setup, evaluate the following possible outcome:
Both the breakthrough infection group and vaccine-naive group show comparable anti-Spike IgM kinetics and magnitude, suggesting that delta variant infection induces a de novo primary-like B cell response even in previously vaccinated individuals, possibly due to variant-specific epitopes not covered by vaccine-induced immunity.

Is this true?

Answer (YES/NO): NO